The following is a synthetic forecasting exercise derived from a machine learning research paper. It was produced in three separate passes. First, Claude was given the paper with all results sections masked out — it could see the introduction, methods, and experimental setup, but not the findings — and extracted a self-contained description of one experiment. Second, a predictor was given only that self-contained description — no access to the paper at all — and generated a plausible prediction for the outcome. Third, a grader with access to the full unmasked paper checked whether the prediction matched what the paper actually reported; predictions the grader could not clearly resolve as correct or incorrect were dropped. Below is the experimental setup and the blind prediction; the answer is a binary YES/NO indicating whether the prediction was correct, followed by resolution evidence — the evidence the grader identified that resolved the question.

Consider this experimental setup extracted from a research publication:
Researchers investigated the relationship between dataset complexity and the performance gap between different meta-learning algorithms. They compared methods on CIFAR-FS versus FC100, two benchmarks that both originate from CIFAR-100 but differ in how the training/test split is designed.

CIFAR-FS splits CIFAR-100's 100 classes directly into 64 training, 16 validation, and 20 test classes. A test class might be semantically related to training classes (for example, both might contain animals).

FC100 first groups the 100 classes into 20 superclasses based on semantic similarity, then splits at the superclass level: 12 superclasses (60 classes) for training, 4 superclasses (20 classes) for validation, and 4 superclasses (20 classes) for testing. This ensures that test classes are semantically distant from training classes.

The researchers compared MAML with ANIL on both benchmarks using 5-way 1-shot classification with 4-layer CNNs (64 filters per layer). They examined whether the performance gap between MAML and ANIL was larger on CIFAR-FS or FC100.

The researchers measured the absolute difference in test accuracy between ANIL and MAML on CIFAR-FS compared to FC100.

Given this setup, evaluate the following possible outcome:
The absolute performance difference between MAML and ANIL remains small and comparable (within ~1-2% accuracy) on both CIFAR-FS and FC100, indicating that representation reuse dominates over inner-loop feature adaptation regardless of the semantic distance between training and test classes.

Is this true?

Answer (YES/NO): NO